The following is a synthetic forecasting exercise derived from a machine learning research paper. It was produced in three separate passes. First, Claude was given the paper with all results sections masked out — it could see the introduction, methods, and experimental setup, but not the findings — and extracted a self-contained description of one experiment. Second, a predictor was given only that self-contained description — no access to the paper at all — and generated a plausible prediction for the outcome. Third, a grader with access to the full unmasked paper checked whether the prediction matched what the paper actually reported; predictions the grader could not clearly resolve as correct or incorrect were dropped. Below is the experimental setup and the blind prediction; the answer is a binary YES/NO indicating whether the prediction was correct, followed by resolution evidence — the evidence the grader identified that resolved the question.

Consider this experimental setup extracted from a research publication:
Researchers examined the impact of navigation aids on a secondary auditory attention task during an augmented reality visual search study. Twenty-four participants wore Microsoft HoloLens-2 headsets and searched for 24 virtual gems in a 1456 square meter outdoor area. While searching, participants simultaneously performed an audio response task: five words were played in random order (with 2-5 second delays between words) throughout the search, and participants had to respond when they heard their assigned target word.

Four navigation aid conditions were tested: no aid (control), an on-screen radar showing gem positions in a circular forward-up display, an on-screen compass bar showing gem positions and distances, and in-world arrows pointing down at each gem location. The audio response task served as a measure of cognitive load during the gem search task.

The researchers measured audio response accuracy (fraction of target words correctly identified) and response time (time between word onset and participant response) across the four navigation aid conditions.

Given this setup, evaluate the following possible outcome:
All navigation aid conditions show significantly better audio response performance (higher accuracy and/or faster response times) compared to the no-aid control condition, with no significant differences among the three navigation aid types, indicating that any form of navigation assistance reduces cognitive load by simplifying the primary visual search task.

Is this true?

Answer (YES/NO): NO